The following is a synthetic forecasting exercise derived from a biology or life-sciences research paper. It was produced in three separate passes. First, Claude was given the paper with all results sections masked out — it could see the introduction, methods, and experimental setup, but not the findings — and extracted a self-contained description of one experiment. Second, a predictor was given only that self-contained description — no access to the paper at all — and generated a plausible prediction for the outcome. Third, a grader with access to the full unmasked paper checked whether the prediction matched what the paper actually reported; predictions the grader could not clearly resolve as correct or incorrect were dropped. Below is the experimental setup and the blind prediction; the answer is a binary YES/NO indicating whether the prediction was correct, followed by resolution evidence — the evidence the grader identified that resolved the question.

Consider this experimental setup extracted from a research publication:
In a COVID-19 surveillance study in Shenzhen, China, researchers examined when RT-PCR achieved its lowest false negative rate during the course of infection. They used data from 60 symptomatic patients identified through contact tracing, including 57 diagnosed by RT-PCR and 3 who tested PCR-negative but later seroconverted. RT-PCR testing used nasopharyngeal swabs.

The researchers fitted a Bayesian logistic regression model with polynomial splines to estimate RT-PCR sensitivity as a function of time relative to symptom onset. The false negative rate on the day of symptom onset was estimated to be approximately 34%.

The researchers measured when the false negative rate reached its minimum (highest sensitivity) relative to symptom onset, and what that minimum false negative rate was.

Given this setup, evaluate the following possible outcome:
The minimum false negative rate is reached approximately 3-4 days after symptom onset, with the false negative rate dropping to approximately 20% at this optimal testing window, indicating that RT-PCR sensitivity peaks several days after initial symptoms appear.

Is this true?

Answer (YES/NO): NO